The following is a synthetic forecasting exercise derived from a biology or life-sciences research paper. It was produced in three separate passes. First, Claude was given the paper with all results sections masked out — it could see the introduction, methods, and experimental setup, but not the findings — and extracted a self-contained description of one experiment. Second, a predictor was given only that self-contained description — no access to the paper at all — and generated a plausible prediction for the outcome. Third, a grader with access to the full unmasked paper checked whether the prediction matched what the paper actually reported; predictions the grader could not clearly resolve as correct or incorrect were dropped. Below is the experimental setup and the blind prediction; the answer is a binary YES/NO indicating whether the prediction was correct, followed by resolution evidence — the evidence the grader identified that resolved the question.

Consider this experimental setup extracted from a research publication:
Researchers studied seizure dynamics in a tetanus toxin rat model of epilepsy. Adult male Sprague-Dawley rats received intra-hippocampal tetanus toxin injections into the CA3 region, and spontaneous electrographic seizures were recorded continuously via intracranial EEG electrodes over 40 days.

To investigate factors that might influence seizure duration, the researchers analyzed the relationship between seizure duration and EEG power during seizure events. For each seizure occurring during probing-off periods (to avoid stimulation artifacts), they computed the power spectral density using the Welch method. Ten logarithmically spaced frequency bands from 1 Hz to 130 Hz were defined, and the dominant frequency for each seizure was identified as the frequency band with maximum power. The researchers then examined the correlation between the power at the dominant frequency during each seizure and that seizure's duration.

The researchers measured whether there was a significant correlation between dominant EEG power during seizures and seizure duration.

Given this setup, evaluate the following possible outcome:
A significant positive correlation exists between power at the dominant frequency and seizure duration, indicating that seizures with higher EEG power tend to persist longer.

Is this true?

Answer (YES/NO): YES